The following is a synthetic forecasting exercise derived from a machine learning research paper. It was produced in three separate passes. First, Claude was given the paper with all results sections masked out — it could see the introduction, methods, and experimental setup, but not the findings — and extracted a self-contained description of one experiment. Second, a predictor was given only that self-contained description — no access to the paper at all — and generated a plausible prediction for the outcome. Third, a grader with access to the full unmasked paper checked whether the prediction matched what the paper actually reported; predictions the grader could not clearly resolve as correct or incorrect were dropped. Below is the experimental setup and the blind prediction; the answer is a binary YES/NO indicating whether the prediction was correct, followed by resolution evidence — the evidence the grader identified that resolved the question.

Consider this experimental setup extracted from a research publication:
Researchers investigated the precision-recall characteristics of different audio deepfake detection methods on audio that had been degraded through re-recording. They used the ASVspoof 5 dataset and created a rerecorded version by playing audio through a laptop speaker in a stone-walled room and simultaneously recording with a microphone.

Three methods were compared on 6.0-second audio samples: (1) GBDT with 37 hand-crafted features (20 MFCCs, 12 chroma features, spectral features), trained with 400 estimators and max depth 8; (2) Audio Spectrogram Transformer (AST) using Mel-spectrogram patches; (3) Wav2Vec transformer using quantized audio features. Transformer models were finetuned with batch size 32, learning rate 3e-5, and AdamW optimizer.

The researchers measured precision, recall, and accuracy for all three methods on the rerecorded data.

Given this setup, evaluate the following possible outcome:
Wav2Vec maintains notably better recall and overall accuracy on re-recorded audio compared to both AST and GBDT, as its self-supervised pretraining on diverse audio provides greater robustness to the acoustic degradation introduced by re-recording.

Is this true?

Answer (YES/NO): NO